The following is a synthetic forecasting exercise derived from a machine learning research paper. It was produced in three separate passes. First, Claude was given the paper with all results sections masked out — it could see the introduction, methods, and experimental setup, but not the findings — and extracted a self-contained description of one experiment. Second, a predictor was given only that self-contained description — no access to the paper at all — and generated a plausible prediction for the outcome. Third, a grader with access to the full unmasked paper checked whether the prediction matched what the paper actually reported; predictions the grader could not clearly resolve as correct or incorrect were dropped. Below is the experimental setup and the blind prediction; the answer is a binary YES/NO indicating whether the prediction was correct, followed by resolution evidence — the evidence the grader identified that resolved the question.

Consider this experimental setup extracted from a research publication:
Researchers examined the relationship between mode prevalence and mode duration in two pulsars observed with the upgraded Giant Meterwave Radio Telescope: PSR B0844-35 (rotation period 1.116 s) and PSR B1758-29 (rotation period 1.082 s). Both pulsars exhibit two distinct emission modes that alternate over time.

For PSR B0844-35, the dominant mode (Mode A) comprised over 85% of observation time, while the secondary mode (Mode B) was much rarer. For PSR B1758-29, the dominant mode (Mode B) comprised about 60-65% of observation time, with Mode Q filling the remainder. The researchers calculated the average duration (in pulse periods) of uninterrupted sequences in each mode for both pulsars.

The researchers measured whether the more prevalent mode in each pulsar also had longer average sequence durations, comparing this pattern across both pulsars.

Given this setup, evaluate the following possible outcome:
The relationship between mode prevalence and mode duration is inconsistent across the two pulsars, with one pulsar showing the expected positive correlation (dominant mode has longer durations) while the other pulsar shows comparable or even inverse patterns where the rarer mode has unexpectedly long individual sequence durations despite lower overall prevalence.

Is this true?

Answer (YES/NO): NO